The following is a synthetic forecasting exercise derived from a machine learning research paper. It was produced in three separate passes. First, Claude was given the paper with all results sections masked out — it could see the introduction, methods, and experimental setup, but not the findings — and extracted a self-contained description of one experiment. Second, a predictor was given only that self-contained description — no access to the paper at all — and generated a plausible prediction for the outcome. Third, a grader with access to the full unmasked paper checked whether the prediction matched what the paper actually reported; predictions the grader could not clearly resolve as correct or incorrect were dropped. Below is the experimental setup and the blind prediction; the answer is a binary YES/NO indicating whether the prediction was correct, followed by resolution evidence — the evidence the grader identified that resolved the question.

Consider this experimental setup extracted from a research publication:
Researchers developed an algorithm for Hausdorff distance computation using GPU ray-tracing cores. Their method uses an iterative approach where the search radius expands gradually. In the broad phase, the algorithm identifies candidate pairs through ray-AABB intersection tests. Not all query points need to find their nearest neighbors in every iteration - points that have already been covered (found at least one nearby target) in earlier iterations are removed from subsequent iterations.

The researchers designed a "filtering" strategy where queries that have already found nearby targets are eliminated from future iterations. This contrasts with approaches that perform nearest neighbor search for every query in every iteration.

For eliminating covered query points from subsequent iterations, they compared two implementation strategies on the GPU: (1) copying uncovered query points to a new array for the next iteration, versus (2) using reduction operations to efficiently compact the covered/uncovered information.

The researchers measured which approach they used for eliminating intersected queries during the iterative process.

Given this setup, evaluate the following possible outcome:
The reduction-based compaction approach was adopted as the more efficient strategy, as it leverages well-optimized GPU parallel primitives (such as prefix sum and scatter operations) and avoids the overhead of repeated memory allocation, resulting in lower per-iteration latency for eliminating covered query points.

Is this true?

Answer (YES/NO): YES